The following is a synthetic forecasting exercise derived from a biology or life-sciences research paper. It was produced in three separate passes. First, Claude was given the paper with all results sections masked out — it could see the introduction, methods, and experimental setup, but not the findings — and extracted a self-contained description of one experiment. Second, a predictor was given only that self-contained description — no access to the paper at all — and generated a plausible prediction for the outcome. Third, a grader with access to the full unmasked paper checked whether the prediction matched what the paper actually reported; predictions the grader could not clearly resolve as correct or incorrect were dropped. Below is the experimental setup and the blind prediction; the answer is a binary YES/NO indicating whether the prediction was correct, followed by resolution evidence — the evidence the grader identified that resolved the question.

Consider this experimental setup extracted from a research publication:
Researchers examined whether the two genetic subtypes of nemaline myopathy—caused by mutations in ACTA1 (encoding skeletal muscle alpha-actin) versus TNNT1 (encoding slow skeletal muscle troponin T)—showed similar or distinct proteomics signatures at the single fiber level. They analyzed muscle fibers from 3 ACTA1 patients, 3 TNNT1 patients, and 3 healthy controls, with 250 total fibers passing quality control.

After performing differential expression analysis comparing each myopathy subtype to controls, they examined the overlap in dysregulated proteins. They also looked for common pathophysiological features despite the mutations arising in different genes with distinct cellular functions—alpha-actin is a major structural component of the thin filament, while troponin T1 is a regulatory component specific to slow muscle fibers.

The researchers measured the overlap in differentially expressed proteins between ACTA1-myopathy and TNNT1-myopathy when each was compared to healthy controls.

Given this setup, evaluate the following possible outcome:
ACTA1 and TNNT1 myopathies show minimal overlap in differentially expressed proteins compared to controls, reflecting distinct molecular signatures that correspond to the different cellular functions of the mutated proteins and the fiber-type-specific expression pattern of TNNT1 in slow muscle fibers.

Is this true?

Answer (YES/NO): NO